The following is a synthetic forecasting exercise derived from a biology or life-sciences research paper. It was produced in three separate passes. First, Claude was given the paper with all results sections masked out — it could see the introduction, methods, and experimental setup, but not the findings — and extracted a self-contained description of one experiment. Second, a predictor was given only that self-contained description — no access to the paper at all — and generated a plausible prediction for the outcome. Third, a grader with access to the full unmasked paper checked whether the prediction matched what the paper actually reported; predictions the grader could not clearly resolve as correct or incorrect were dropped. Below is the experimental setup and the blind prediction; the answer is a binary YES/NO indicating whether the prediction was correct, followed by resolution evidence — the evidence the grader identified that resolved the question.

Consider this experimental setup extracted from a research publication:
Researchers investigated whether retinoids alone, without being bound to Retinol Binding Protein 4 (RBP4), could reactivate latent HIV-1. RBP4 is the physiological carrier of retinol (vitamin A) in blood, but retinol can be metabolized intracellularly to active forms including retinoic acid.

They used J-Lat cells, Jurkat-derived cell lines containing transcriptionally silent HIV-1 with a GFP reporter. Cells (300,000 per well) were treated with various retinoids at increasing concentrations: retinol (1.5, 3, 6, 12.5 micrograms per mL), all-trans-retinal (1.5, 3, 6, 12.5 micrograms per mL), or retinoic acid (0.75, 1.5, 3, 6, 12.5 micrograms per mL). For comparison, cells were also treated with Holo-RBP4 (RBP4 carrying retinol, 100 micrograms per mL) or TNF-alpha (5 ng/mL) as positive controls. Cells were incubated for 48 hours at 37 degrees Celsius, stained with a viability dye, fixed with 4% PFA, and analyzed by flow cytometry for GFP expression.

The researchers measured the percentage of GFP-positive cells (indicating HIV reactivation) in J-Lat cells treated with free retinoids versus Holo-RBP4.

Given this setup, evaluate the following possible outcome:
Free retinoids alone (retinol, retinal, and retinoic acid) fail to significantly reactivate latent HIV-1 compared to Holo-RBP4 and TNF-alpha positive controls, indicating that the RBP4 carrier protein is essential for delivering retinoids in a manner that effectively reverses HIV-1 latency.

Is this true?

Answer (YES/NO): NO